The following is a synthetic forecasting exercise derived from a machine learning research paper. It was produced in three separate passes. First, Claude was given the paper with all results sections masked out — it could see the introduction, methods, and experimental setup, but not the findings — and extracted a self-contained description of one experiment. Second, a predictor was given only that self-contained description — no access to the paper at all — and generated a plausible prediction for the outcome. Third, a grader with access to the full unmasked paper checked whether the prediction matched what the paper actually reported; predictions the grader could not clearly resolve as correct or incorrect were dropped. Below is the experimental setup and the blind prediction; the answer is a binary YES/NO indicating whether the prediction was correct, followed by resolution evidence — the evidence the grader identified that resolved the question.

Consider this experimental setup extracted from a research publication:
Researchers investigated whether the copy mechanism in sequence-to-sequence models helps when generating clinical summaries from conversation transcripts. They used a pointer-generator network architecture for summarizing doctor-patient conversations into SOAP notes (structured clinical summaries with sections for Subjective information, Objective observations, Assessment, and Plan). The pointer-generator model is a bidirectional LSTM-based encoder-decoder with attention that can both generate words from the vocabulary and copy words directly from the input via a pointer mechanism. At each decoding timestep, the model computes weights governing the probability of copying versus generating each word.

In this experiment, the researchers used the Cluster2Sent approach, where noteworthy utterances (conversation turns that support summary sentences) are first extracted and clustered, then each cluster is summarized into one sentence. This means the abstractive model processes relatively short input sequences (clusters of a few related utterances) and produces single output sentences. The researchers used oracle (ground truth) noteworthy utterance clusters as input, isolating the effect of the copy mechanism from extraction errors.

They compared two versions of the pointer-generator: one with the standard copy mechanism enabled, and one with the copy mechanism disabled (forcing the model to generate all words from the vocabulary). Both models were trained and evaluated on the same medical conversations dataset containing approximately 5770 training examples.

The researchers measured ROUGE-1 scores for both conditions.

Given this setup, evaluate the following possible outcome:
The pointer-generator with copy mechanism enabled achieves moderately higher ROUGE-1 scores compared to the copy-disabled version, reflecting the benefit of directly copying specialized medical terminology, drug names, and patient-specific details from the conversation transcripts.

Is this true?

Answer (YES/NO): YES